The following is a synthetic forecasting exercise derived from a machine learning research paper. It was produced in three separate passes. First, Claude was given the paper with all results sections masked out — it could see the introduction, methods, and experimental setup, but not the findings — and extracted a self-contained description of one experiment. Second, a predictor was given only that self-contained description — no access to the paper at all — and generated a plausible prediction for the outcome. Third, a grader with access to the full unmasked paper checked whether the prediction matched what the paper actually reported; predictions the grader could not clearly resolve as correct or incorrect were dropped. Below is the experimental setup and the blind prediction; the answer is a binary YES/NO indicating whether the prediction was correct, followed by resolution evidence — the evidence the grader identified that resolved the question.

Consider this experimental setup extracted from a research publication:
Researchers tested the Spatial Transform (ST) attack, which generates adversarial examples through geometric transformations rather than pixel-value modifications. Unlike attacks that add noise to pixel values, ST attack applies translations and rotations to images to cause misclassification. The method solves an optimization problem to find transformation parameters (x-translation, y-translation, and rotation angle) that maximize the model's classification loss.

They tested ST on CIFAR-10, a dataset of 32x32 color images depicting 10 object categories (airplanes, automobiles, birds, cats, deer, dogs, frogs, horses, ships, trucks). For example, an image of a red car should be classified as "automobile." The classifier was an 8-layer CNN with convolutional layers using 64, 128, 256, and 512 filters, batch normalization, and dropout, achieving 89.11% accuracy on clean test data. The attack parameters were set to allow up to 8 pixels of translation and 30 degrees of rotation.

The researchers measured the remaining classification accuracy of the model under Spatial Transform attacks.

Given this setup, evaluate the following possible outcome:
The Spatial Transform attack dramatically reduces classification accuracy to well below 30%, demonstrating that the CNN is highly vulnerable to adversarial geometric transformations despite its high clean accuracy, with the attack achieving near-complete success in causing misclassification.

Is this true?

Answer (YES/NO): NO